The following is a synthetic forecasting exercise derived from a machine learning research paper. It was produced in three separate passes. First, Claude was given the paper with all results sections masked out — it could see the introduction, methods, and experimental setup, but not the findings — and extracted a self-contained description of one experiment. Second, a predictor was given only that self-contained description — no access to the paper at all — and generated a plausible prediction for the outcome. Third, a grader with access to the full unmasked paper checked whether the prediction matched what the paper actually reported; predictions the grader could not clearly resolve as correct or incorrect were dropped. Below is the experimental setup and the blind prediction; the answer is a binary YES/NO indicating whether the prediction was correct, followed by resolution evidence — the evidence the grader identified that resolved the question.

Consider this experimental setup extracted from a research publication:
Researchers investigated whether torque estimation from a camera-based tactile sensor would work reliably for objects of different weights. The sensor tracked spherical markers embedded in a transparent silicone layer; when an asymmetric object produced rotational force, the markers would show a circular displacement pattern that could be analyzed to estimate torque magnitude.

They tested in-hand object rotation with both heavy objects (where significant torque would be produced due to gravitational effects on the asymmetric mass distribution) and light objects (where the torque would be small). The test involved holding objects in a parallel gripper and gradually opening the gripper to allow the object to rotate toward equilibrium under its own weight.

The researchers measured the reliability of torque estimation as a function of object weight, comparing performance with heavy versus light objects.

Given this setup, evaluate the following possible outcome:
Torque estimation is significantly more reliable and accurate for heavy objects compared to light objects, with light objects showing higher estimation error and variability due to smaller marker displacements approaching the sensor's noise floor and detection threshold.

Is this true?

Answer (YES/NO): YES